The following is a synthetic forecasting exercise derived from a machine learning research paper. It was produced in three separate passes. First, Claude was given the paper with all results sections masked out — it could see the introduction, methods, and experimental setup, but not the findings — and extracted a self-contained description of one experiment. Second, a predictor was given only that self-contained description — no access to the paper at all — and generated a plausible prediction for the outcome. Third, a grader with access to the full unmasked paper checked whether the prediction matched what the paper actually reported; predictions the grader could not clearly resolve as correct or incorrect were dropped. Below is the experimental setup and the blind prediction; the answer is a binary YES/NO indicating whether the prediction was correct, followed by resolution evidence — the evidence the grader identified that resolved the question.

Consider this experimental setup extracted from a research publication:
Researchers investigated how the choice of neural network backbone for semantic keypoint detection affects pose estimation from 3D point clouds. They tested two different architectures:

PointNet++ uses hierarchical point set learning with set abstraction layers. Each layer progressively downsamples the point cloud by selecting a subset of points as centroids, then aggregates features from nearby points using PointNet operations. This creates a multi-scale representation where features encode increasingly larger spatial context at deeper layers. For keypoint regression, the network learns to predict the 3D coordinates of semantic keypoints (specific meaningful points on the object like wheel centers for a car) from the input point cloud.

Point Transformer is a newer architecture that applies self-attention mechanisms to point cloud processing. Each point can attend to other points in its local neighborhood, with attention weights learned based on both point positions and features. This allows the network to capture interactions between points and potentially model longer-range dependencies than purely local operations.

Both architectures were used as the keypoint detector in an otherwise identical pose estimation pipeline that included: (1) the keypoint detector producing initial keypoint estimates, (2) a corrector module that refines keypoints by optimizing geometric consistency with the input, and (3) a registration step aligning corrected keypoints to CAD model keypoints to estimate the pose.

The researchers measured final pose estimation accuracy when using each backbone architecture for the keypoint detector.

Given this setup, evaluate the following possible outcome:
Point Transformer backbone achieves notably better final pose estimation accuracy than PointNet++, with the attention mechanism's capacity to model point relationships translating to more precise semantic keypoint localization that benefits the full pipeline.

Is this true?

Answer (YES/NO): YES